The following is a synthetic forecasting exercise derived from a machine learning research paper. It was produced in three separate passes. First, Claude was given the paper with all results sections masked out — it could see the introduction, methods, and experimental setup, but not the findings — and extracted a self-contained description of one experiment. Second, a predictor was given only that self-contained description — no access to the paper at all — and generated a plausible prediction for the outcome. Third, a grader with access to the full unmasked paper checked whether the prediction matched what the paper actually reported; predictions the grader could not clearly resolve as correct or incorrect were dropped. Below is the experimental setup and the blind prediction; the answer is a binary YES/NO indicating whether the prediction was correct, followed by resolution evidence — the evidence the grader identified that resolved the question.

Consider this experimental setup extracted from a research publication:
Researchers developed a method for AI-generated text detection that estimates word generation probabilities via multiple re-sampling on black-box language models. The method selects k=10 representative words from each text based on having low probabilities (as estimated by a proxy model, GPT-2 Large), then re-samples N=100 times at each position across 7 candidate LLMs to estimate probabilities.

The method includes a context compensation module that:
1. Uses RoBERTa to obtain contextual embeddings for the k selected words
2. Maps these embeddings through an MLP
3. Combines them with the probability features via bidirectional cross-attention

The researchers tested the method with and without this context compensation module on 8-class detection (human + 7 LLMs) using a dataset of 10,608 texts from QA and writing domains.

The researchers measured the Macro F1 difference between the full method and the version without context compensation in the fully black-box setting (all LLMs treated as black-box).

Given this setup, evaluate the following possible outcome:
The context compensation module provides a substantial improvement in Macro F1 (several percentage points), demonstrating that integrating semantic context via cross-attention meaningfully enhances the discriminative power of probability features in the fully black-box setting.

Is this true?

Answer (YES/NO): YES